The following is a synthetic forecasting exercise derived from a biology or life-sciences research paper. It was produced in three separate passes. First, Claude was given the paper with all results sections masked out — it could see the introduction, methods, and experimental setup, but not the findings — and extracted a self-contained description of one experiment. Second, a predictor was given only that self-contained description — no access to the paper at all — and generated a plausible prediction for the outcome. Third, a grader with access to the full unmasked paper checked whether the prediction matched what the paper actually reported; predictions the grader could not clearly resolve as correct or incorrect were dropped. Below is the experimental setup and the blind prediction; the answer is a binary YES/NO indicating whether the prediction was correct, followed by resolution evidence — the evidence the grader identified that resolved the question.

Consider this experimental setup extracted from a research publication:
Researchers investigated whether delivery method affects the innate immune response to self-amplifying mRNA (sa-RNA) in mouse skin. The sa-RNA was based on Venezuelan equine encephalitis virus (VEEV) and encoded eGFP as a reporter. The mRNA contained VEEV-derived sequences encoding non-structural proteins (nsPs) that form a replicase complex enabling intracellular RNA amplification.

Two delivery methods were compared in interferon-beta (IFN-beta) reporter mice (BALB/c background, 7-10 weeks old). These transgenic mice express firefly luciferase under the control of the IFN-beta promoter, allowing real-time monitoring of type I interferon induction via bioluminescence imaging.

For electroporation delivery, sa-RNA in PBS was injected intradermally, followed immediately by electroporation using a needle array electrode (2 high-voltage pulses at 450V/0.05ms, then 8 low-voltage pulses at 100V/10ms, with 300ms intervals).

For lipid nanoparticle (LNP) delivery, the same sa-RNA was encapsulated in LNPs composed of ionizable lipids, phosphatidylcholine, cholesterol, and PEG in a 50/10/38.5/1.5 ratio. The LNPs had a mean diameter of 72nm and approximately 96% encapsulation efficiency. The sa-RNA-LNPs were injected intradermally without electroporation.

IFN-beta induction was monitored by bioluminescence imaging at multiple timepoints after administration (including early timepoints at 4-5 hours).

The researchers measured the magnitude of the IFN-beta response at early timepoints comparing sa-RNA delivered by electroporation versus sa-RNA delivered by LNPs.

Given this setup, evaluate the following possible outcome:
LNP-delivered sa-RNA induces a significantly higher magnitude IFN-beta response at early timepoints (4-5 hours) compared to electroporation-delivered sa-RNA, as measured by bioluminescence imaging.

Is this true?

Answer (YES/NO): YES